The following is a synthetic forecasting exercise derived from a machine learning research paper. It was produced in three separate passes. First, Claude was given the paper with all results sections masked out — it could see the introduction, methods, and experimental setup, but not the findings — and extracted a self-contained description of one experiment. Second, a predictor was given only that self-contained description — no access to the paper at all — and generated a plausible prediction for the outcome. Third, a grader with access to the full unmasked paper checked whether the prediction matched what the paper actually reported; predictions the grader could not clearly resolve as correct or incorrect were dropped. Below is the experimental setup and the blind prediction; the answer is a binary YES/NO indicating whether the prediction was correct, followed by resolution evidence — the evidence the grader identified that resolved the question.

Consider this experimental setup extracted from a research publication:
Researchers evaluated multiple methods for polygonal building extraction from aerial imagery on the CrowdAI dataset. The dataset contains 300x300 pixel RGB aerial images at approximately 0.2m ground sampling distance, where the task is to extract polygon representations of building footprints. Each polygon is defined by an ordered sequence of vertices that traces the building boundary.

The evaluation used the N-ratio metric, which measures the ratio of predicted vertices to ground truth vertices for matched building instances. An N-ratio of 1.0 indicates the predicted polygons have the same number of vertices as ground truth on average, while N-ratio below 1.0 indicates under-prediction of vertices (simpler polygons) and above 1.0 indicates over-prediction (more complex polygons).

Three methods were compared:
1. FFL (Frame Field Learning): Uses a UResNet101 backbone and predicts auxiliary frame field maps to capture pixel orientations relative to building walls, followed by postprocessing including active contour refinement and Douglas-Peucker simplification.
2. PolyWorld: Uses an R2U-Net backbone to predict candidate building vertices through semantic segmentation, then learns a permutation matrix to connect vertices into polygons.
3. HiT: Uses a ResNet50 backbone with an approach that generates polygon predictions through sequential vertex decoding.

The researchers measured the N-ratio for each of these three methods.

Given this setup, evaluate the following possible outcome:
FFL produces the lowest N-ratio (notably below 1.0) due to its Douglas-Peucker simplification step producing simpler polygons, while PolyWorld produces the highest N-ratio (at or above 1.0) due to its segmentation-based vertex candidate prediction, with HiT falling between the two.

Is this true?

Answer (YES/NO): NO